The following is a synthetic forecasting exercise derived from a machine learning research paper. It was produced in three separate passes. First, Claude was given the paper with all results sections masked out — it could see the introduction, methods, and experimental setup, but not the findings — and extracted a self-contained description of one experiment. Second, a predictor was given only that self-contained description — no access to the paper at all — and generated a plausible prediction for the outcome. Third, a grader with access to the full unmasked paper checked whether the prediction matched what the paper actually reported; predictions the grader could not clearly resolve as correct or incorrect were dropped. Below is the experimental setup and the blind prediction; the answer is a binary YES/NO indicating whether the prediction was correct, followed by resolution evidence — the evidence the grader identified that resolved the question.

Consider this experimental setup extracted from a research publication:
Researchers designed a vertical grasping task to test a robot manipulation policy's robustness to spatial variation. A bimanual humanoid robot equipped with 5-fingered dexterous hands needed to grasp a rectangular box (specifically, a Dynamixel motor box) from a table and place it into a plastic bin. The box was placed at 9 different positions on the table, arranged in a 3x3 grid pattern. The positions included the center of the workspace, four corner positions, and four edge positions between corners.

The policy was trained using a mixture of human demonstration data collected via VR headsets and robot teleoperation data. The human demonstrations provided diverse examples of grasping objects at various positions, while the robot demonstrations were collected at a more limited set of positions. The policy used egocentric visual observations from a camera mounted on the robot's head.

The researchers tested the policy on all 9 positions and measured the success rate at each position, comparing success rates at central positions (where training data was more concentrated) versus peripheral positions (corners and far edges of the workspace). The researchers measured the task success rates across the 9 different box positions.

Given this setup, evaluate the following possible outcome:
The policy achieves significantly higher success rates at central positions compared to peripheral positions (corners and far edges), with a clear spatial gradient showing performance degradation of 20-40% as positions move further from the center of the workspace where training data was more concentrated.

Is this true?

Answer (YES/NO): NO